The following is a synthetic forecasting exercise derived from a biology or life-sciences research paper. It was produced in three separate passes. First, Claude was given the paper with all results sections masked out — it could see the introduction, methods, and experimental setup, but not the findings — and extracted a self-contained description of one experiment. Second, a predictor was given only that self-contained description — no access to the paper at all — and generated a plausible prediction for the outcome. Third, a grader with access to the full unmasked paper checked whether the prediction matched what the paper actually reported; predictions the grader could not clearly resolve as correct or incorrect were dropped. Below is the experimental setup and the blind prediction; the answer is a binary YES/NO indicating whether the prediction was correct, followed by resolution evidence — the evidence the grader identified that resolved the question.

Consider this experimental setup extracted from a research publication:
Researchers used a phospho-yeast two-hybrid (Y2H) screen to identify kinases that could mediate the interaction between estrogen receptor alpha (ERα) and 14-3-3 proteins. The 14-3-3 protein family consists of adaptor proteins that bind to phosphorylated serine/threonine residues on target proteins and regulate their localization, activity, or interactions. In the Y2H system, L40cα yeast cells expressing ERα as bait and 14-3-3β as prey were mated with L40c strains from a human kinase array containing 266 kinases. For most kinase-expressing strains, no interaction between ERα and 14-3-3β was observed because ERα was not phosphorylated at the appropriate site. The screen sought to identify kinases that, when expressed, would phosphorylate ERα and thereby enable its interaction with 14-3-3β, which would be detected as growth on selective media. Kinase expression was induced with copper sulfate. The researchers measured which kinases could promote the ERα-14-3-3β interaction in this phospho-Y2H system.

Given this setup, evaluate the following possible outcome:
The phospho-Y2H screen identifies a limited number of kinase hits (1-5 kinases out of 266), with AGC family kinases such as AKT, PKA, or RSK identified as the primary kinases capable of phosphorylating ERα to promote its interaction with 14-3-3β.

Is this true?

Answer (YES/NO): NO